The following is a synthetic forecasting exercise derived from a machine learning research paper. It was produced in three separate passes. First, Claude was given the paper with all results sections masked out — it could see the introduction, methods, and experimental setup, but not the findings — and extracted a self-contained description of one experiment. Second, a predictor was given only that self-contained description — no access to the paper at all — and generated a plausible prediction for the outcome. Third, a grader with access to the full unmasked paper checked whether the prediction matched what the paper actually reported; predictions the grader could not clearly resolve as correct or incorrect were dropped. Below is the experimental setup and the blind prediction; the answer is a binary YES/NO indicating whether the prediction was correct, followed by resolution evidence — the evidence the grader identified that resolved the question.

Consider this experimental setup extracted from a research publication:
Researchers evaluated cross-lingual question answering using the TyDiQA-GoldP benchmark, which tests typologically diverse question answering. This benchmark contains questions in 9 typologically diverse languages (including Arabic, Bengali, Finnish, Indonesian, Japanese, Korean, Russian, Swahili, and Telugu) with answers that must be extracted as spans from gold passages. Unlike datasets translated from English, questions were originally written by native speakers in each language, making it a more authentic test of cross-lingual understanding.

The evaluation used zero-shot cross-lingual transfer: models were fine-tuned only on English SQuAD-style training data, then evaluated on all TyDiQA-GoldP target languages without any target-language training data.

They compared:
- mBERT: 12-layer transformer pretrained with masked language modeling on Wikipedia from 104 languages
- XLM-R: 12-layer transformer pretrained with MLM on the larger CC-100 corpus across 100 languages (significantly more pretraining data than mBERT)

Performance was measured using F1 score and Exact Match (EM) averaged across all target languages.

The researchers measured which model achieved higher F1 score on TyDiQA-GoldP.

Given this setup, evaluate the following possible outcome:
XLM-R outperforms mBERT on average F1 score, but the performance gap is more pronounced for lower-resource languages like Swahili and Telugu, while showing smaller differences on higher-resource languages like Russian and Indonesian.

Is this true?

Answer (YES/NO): NO